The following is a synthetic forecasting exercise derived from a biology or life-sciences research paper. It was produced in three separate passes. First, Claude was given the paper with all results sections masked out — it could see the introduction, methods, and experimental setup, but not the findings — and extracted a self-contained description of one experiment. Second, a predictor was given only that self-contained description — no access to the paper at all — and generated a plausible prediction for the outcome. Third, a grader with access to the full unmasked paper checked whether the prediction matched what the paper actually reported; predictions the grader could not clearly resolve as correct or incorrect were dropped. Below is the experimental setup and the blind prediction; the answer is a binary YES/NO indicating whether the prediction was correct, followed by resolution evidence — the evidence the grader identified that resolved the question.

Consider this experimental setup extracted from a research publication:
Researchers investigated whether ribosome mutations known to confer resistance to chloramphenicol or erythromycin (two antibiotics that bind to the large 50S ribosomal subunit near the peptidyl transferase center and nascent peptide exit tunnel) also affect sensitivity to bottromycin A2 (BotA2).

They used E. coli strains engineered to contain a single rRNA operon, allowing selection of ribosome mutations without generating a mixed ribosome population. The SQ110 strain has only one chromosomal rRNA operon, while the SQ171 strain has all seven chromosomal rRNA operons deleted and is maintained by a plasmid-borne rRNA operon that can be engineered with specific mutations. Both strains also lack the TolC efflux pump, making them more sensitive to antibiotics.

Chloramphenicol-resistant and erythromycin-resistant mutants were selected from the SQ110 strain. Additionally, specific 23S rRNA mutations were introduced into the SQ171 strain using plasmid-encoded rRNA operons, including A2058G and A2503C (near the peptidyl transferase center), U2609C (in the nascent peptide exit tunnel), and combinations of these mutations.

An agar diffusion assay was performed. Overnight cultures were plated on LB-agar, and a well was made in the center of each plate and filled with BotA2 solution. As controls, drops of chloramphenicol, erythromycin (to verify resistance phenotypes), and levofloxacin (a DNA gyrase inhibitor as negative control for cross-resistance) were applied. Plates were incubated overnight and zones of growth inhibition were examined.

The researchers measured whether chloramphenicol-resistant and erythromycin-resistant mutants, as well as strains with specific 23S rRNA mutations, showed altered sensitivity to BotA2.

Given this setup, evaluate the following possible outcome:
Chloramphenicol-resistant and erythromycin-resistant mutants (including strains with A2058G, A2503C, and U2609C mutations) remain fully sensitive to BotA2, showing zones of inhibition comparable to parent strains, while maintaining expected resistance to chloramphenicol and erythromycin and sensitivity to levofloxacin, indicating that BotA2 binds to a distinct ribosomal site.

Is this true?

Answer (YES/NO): YES